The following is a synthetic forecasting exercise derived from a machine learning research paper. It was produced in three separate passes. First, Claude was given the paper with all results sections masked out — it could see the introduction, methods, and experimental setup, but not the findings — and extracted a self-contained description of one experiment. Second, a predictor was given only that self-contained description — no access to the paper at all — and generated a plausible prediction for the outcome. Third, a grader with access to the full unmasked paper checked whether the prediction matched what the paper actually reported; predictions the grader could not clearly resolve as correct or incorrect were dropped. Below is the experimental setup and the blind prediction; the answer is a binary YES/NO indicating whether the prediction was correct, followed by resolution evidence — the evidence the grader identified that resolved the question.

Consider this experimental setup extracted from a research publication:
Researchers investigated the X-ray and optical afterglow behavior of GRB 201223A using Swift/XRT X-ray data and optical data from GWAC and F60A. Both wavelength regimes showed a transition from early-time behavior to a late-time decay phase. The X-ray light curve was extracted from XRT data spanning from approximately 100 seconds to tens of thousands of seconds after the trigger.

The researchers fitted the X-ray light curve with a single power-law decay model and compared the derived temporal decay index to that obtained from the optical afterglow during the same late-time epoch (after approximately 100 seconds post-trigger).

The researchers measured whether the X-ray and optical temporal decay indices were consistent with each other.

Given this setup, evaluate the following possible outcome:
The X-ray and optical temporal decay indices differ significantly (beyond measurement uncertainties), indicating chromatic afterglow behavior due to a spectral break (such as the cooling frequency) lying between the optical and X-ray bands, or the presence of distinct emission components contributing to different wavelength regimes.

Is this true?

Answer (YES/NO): NO